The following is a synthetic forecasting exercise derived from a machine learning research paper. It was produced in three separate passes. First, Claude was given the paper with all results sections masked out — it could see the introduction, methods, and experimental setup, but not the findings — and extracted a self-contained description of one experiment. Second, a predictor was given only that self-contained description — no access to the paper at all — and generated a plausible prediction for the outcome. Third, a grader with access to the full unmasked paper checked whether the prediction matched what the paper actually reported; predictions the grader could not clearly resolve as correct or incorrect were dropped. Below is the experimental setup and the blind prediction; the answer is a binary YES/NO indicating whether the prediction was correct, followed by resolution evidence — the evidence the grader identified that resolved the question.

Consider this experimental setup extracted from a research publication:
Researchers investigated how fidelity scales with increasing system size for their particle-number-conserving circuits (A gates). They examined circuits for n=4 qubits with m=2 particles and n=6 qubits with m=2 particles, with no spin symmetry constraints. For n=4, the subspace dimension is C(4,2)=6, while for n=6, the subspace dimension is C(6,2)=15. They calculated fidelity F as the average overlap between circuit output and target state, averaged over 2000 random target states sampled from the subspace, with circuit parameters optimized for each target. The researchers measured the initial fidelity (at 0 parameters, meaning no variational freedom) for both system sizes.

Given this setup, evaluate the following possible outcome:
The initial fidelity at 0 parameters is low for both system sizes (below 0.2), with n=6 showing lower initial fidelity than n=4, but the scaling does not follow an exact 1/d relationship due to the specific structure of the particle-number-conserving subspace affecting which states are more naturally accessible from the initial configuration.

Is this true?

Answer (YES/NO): NO